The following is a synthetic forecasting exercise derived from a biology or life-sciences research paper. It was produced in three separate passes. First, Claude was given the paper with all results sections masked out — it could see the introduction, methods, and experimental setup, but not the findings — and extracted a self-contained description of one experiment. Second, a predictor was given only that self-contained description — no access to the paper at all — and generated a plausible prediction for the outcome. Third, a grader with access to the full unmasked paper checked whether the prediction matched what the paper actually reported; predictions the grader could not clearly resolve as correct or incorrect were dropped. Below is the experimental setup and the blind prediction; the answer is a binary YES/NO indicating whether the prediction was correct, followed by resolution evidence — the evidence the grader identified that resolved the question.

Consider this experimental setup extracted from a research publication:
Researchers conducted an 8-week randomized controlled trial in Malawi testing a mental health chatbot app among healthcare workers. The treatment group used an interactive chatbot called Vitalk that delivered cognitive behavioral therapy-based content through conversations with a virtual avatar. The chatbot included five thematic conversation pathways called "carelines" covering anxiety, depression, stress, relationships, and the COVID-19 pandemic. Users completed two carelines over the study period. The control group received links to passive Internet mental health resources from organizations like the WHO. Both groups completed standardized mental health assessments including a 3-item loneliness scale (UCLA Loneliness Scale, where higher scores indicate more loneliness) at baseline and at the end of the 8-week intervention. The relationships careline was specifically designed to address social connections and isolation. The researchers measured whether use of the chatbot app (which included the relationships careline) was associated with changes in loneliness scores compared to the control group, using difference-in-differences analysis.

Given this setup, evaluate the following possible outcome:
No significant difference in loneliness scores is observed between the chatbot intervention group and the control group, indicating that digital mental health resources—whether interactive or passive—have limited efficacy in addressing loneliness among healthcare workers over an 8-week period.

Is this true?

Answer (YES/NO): NO